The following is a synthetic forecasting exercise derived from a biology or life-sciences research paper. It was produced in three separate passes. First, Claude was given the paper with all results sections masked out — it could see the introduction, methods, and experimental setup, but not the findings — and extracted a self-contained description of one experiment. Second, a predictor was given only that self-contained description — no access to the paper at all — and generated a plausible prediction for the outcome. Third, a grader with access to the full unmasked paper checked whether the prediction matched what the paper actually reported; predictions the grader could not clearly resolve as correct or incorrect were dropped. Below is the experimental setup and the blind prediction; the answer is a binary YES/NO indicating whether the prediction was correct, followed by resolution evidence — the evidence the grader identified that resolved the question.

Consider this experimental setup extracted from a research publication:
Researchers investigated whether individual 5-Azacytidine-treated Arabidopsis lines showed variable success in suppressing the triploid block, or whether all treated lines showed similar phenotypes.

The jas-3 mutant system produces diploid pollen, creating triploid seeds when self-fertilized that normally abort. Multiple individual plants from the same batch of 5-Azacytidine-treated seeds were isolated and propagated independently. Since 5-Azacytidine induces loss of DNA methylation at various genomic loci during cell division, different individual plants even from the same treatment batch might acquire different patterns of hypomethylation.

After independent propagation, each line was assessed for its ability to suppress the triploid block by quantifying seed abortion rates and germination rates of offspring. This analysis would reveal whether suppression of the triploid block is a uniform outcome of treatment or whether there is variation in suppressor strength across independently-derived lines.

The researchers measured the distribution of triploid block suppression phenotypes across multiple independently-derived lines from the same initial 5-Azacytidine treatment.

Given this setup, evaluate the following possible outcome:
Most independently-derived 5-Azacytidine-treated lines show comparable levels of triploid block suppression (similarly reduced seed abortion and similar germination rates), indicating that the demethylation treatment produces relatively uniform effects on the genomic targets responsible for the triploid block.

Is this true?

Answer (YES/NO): NO